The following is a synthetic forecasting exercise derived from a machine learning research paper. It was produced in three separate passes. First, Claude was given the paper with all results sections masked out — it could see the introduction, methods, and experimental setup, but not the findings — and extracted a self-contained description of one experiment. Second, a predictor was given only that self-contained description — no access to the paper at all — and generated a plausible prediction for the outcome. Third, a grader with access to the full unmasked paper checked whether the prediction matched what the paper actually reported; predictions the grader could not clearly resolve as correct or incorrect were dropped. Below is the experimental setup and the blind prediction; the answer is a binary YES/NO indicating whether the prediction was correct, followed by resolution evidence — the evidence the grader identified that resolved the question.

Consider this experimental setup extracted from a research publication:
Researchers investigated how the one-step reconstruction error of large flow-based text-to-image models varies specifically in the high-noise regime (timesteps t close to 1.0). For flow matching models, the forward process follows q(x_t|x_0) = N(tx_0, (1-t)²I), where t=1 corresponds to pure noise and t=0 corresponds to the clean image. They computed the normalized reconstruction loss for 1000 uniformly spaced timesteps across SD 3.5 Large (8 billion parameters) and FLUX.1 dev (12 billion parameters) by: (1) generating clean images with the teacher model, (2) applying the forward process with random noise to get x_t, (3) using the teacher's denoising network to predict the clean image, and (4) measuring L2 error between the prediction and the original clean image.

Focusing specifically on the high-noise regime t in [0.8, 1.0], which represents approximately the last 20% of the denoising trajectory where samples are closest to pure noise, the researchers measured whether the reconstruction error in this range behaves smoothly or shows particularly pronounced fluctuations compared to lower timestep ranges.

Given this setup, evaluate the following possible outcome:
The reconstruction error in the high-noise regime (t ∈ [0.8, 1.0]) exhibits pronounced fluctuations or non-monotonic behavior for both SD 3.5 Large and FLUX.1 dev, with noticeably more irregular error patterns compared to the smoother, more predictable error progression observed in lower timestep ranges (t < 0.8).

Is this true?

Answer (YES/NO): YES